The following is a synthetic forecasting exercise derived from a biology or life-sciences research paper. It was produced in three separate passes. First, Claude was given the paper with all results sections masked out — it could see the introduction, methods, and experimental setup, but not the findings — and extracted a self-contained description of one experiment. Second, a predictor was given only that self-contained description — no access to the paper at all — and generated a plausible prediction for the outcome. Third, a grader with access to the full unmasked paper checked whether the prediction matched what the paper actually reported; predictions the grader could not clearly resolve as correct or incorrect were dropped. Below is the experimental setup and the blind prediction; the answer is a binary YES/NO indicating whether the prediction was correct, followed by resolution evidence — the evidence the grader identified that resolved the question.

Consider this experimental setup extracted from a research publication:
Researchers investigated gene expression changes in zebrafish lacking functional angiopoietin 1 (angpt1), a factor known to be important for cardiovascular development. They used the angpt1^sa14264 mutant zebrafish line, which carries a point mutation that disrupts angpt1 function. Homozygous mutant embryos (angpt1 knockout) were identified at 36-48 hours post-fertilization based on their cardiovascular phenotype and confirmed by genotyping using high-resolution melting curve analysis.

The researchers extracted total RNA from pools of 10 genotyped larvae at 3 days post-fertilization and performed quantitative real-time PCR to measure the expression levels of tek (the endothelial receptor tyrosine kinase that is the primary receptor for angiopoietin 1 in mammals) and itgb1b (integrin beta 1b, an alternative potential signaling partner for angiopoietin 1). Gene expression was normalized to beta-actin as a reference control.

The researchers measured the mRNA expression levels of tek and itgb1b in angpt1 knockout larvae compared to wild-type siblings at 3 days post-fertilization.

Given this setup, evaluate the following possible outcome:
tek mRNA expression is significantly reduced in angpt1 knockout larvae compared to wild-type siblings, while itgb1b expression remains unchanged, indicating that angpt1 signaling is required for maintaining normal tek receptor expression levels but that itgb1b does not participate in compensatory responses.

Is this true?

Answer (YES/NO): NO